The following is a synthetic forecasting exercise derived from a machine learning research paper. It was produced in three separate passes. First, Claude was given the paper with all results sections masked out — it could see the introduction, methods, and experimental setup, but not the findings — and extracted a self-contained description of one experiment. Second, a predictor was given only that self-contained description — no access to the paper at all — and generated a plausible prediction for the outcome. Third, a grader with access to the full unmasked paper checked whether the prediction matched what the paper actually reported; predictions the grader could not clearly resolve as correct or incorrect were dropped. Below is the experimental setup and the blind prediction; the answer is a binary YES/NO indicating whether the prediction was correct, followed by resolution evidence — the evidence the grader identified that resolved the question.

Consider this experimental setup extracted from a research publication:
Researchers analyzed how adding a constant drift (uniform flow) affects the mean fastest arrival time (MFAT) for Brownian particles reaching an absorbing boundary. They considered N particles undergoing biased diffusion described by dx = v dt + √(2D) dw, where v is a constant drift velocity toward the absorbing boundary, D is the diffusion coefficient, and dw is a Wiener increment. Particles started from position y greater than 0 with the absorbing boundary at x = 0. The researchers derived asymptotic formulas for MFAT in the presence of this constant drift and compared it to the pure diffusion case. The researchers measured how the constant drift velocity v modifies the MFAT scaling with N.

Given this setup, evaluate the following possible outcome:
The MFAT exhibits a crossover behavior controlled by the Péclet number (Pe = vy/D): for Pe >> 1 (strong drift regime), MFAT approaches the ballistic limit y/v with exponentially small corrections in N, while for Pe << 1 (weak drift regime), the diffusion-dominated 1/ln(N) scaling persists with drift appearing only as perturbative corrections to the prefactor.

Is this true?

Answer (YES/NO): NO